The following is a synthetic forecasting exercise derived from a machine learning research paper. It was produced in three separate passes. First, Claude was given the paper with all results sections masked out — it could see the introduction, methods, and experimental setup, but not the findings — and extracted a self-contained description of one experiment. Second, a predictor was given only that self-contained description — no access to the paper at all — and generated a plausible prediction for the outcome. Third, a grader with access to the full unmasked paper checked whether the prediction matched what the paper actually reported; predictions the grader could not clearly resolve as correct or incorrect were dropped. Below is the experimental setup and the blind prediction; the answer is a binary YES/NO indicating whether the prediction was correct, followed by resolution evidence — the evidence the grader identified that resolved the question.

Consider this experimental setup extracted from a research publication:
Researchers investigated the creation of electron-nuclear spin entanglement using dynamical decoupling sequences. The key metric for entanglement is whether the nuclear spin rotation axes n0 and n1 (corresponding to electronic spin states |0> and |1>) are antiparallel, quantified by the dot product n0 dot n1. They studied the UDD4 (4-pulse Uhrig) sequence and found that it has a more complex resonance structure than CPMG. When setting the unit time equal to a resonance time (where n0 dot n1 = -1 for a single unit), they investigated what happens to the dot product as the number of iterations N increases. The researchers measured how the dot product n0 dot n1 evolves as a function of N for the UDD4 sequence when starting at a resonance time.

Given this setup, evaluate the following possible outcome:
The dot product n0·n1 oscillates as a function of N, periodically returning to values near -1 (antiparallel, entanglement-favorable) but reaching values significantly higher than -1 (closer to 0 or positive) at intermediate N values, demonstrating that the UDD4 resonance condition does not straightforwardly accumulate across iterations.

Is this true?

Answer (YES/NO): YES